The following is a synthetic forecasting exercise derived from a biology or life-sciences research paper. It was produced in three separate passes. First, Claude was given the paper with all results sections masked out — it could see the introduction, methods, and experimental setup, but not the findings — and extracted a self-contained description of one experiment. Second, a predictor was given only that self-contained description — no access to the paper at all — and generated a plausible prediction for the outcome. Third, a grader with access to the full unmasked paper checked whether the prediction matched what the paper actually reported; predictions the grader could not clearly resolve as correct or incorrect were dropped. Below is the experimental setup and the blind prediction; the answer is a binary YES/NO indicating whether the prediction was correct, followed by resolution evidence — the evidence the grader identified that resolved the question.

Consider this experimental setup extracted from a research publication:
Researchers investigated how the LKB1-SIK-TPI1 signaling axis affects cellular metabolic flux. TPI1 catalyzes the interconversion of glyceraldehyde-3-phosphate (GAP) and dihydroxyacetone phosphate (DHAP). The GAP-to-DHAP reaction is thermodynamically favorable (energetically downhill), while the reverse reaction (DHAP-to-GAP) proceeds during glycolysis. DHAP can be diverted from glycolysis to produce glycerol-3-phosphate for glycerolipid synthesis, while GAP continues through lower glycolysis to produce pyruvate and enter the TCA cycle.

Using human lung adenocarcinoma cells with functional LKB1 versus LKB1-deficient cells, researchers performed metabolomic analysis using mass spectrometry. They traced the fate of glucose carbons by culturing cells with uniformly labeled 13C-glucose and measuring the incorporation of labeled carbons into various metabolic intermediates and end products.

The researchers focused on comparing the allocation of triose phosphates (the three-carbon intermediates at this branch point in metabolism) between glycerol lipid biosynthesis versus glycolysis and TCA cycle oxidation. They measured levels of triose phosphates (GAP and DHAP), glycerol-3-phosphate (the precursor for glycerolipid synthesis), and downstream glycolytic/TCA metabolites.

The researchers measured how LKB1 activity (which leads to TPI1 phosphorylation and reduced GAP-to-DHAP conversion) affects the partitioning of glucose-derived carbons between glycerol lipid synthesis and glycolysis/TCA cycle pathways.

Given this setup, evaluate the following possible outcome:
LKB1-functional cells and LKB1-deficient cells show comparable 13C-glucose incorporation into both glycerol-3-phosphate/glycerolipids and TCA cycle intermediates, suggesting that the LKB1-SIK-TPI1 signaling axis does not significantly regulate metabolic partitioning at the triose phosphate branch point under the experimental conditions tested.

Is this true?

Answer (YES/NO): NO